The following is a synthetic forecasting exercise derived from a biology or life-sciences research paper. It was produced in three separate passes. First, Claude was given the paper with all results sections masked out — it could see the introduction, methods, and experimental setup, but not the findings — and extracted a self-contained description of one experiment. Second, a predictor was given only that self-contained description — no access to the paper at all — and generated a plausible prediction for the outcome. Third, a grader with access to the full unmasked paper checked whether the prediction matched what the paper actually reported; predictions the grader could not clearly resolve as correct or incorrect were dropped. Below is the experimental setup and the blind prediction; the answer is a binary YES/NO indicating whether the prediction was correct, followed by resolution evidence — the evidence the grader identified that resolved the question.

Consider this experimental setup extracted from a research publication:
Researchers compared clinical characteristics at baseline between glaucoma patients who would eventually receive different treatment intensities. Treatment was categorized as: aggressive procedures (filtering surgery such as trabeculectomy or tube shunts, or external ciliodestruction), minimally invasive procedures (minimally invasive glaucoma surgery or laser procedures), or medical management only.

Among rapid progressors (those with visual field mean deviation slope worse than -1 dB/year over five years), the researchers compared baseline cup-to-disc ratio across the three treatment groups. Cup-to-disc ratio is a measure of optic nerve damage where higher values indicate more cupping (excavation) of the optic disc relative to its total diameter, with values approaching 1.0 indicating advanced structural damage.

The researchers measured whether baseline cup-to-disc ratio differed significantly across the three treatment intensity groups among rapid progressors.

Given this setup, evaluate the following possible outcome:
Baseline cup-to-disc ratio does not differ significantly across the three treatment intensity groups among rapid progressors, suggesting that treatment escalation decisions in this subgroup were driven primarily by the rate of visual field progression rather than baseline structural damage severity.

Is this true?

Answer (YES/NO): NO